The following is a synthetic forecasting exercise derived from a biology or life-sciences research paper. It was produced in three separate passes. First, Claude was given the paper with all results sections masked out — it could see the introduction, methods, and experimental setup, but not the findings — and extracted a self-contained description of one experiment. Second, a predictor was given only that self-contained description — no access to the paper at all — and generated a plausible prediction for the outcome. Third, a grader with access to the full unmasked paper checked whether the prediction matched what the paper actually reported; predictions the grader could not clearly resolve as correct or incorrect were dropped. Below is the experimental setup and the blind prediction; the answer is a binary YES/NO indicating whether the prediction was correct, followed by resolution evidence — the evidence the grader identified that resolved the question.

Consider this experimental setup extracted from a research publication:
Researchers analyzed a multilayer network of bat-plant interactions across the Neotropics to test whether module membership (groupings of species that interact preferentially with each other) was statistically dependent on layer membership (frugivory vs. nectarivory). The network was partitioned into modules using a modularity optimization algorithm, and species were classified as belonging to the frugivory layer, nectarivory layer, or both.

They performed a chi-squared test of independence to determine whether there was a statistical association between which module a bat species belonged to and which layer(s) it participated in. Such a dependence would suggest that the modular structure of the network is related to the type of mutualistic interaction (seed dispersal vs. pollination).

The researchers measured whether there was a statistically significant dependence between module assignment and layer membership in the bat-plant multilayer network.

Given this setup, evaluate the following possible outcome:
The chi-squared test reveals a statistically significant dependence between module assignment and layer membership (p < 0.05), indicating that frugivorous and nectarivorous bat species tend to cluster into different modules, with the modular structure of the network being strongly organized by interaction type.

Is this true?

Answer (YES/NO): YES